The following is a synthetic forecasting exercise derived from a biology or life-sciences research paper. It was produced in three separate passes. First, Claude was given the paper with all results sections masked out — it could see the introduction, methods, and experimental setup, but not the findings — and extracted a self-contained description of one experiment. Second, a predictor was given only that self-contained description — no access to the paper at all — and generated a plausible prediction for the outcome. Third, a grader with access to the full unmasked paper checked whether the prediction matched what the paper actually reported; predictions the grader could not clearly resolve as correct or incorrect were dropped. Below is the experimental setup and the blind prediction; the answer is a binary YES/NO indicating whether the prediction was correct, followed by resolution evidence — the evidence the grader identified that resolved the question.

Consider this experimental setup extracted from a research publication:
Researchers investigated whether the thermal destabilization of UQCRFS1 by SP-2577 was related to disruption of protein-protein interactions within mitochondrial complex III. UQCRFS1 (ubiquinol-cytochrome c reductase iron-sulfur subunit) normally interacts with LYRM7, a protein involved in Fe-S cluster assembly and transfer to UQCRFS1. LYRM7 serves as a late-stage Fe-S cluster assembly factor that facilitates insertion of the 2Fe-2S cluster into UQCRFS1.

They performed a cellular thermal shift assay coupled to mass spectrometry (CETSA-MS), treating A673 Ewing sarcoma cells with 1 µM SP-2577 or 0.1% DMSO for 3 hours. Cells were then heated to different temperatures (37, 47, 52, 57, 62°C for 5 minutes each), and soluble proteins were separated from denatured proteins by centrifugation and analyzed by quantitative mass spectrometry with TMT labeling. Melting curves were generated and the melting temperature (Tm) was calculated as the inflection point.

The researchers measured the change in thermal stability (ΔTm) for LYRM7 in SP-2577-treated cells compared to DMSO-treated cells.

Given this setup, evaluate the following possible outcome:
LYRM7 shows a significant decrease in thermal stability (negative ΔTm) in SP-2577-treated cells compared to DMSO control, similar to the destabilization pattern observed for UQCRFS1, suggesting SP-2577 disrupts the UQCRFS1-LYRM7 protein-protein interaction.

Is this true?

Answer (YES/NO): NO